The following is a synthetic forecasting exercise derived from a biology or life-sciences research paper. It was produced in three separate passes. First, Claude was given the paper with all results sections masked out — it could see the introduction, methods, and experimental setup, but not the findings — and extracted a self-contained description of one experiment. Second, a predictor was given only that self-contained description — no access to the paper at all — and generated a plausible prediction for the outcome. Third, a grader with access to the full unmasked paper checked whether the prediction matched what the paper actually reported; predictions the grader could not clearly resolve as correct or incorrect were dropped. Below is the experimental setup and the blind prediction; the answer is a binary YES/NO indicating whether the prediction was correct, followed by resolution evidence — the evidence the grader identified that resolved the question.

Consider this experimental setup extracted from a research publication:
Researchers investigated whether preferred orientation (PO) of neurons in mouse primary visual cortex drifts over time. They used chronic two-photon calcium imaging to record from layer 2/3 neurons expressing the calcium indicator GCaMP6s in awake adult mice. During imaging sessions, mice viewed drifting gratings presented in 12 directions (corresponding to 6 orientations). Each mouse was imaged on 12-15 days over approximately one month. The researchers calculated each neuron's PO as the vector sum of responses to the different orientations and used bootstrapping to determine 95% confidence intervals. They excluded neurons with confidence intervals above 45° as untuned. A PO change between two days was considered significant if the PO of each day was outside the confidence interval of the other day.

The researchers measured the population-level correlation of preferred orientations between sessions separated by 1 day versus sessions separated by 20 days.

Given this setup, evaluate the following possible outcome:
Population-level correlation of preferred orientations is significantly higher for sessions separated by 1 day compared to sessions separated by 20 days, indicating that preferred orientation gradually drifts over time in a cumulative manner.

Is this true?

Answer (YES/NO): YES